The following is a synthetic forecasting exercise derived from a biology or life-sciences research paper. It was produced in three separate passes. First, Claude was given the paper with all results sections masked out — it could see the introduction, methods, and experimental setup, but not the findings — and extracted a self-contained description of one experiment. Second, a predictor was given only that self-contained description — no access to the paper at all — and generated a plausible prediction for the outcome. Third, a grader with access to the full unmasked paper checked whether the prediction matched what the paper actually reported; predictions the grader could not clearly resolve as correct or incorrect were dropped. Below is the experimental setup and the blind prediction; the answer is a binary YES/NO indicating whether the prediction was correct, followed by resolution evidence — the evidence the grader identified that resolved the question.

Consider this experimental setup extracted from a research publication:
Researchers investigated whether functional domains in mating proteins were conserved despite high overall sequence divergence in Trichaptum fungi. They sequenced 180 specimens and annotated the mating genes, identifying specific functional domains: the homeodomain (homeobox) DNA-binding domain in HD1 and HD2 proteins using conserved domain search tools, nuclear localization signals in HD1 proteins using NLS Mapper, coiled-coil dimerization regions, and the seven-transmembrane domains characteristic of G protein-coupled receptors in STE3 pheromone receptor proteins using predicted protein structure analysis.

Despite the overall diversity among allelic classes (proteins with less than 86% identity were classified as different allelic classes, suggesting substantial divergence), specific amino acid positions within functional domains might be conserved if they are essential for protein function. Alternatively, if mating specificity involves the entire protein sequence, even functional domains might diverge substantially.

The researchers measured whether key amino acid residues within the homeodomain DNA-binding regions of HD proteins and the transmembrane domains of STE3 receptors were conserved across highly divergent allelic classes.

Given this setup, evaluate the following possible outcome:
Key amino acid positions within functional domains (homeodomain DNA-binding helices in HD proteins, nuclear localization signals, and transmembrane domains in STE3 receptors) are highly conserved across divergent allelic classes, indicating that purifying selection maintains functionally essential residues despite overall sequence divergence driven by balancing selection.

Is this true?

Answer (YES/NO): YES